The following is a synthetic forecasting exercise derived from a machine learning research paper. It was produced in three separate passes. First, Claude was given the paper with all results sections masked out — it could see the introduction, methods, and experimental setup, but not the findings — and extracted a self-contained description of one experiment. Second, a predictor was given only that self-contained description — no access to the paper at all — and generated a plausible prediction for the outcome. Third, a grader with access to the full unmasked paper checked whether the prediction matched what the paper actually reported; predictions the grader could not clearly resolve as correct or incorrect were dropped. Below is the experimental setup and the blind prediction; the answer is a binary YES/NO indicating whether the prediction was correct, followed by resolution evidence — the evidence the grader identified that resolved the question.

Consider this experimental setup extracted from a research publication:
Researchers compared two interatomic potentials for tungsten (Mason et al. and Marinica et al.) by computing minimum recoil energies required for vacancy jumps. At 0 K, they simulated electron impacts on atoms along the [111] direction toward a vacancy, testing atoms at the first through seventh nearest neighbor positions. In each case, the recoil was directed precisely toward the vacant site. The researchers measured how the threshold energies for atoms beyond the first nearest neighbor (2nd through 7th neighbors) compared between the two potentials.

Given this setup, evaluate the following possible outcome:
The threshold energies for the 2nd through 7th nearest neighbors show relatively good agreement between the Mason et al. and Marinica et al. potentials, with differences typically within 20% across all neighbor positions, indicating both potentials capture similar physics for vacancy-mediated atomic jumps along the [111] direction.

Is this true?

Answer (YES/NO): NO